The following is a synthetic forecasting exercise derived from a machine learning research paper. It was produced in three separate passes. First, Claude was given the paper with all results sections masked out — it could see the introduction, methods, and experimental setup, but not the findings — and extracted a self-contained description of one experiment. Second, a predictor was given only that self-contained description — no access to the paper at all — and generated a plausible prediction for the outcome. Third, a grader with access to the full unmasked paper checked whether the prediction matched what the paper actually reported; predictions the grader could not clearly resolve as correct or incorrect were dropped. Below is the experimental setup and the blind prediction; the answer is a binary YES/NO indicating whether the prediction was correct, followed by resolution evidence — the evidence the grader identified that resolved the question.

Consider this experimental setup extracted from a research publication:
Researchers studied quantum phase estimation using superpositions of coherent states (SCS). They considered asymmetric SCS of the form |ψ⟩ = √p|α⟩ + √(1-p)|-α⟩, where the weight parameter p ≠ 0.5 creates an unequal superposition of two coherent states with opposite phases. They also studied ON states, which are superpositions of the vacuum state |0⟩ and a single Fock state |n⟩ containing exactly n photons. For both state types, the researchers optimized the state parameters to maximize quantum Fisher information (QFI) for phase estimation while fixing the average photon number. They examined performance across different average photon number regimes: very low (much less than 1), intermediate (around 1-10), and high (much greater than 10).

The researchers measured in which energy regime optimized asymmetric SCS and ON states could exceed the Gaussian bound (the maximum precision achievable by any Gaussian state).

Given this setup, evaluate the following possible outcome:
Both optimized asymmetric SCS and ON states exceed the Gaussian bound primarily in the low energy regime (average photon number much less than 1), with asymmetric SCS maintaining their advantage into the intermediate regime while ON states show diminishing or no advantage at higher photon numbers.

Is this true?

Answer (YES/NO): NO